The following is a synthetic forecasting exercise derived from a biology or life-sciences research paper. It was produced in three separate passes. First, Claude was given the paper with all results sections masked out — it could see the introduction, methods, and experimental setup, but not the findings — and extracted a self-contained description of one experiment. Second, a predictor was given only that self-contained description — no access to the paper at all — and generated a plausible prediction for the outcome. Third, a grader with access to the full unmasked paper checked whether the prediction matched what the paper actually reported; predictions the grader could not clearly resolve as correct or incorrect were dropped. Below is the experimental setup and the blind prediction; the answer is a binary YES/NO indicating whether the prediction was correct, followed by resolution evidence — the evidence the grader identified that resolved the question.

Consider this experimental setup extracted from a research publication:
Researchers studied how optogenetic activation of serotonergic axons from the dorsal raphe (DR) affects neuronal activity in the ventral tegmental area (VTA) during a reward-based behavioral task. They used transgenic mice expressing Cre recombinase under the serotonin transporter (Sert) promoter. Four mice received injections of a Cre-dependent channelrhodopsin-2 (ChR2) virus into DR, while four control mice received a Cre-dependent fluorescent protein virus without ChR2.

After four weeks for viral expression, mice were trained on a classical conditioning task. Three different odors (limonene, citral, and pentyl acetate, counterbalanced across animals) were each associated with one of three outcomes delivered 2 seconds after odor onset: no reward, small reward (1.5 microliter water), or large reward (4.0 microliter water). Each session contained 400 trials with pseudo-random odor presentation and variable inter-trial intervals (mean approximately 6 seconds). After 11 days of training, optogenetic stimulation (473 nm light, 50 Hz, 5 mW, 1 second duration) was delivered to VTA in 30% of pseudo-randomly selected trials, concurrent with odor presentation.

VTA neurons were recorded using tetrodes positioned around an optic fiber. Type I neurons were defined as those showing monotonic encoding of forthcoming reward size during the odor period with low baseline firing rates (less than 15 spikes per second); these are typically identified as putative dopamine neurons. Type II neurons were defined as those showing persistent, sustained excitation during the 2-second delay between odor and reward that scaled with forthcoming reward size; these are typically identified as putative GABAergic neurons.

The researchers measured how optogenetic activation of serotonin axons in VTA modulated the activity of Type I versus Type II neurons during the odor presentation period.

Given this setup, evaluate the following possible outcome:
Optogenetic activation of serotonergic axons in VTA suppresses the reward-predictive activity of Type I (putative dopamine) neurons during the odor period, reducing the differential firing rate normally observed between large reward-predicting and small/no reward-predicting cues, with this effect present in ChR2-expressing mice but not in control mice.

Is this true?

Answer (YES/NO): NO